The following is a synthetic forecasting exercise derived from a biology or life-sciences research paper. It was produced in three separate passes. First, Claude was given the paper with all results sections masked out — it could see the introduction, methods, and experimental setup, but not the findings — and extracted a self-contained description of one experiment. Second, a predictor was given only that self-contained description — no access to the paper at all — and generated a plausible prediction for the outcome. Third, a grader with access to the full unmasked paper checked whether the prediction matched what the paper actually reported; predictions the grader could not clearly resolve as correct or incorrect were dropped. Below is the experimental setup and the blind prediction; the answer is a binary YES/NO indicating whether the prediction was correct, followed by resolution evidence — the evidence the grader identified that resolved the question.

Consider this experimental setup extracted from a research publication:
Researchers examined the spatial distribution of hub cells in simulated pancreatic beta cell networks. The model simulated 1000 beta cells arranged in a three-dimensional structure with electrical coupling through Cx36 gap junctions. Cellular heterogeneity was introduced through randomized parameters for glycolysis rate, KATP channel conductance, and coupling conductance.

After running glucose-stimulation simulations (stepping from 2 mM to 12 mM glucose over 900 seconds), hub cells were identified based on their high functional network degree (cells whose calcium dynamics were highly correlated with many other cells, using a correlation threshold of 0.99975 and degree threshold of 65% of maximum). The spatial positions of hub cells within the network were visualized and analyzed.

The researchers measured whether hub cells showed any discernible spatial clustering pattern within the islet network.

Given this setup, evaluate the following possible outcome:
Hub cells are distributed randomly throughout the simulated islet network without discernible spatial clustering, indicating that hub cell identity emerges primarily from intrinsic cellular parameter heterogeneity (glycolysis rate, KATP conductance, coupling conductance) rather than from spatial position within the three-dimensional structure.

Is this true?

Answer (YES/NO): NO